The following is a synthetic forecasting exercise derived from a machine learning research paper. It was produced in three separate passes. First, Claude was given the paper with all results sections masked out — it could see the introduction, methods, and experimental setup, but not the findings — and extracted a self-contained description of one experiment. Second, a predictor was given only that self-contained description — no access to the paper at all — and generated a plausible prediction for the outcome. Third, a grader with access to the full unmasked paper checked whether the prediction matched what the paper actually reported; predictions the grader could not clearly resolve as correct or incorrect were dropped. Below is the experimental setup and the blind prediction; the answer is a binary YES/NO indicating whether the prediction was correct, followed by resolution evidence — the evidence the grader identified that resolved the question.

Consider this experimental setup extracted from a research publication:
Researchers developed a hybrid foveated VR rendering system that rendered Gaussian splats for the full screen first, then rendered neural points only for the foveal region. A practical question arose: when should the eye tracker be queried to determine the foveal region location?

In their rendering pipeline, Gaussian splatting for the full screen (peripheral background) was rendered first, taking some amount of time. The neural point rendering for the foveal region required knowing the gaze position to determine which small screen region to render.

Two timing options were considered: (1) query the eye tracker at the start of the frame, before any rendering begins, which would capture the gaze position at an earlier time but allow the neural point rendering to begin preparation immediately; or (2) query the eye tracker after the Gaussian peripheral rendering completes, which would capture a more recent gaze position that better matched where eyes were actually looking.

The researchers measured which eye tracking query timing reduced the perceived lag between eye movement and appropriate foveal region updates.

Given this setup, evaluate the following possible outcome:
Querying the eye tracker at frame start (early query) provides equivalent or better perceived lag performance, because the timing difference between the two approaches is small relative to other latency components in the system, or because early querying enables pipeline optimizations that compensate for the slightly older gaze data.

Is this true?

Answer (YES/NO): NO